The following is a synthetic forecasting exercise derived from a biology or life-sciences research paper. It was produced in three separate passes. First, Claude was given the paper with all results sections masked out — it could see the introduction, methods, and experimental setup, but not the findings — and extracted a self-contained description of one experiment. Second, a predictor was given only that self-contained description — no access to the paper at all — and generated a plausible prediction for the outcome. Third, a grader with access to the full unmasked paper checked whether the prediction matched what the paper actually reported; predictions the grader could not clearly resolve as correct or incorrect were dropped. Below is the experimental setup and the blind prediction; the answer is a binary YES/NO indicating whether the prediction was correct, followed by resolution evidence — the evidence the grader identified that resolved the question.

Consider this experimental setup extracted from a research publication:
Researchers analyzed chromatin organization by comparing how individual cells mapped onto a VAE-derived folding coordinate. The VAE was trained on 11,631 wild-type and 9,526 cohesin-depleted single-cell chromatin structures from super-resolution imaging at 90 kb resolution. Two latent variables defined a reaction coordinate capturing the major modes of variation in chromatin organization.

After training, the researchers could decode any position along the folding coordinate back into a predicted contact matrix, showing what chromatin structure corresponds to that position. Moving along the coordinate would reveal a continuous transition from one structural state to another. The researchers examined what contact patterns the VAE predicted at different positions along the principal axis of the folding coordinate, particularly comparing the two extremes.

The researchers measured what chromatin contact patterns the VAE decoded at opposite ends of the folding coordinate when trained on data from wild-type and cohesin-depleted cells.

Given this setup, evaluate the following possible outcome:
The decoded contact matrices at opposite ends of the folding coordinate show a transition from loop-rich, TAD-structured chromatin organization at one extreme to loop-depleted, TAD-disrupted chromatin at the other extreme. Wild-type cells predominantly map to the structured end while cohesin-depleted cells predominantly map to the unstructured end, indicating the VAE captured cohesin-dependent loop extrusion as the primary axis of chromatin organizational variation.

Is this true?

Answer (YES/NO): NO